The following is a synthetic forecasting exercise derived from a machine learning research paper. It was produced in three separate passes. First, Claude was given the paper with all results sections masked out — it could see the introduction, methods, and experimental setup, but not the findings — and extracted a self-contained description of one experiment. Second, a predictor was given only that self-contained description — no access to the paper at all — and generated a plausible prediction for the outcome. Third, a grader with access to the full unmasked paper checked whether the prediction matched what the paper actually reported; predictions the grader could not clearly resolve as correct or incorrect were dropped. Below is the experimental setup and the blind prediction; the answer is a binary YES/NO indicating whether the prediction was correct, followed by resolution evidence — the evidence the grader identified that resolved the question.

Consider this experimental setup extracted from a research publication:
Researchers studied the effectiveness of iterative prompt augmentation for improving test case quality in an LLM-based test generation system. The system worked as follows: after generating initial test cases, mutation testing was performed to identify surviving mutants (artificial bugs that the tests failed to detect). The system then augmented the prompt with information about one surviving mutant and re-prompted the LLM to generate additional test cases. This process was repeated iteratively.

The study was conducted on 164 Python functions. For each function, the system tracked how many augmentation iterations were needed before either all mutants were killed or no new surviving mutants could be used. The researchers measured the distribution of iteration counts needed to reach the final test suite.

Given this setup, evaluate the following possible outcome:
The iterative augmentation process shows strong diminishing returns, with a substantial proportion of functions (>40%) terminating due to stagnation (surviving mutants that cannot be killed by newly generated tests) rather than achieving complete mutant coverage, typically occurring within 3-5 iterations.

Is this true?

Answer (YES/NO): NO